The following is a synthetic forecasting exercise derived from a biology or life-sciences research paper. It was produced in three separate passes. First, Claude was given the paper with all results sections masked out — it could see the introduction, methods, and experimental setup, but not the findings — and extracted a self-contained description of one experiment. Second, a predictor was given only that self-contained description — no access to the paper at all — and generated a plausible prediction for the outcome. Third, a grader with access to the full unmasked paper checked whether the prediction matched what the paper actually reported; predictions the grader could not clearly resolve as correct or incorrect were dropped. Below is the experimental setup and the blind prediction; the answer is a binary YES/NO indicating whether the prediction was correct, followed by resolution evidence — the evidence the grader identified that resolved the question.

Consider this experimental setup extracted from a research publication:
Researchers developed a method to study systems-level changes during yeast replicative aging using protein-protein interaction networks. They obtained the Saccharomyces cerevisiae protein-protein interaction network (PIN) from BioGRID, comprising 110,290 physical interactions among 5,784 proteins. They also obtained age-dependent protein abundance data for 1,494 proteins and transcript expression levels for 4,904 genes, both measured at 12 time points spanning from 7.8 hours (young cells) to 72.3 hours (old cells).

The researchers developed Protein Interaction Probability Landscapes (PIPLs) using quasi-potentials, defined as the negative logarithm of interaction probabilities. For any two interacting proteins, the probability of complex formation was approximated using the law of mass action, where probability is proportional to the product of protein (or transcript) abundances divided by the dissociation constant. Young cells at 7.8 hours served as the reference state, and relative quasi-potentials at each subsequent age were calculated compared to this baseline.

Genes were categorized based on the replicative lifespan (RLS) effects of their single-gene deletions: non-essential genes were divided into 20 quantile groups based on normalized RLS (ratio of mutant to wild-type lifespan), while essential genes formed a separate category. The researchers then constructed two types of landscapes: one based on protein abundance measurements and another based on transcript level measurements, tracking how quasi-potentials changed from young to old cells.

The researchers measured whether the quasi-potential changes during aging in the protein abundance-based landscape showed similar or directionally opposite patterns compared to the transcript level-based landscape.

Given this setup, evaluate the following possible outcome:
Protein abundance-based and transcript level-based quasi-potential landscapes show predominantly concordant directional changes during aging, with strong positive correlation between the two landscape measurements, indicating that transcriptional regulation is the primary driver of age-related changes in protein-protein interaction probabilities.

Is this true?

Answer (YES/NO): NO